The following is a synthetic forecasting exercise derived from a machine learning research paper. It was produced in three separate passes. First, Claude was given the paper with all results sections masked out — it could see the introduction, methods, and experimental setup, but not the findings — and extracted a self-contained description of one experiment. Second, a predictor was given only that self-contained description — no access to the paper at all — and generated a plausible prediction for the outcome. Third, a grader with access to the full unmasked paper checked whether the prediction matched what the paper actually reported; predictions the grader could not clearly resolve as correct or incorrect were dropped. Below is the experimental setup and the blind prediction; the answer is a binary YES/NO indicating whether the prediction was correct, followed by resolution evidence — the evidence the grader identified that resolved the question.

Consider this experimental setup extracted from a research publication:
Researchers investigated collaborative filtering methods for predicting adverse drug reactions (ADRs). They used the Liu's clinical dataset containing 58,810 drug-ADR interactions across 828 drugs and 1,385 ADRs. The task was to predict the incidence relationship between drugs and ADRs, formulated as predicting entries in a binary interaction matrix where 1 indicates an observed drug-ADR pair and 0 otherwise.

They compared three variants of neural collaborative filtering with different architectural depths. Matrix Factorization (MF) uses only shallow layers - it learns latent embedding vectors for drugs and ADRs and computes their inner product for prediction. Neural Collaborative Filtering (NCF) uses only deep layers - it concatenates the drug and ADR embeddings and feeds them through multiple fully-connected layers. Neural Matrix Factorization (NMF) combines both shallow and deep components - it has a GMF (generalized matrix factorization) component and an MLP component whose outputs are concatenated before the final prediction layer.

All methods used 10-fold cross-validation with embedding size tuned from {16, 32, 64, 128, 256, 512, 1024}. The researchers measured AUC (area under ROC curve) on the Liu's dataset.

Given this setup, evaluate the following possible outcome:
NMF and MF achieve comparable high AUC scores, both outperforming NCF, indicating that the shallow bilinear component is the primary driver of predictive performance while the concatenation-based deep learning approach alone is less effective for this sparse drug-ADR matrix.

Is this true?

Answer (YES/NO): YES